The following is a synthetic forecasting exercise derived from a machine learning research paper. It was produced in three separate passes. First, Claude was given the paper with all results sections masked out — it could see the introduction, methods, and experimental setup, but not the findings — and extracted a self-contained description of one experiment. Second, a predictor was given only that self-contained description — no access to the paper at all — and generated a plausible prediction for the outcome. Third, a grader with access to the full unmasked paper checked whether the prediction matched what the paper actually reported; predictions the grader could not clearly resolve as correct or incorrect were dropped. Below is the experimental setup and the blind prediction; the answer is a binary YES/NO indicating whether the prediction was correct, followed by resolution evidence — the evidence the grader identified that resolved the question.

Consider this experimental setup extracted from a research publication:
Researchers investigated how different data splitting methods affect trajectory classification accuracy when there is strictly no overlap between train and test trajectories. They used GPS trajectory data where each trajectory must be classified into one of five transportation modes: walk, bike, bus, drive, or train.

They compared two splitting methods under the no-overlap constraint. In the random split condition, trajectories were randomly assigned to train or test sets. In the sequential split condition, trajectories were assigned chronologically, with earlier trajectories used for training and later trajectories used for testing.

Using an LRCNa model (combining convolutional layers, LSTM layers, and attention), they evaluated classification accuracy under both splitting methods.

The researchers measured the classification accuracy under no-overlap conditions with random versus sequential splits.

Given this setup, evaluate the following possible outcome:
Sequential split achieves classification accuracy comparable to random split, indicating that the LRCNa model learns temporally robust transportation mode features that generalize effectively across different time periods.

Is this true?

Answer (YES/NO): YES